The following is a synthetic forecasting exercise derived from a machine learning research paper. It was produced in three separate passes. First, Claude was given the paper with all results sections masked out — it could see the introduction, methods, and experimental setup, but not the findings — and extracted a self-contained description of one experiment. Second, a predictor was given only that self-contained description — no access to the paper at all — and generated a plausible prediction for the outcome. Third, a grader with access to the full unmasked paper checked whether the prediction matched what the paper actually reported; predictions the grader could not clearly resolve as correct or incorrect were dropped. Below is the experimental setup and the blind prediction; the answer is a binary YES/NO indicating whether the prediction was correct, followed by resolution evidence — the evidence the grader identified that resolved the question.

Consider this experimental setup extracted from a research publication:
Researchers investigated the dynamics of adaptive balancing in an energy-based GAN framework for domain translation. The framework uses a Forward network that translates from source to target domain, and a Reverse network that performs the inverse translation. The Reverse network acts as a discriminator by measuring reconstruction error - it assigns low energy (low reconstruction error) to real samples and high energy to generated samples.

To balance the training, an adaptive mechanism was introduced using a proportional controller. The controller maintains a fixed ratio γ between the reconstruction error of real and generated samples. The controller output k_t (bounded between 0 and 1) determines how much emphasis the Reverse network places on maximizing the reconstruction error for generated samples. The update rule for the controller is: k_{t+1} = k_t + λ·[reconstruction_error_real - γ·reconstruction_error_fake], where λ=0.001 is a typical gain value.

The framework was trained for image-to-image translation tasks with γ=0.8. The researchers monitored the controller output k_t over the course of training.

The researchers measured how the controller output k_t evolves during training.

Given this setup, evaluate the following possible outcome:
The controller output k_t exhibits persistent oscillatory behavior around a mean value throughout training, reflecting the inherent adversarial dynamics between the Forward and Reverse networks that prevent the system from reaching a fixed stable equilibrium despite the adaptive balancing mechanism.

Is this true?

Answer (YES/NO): NO